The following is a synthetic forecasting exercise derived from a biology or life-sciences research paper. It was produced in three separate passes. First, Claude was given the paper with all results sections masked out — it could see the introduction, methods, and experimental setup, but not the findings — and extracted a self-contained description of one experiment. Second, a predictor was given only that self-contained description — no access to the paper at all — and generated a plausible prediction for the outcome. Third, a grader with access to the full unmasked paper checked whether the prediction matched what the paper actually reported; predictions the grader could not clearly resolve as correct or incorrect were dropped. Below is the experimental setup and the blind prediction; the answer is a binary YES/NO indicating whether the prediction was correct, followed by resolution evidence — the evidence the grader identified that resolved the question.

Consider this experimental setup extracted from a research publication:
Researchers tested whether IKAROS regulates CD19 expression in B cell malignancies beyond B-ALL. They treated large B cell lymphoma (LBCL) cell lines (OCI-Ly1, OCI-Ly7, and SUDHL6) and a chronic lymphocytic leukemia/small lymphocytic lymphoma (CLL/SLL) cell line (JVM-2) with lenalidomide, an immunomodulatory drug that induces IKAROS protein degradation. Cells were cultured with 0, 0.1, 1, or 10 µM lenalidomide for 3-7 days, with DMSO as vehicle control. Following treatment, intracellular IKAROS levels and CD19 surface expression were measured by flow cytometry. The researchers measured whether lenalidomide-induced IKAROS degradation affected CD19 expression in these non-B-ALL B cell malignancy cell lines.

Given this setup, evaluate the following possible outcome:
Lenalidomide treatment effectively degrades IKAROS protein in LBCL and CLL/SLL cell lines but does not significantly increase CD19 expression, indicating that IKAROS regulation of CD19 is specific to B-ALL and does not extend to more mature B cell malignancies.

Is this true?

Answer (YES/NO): NO